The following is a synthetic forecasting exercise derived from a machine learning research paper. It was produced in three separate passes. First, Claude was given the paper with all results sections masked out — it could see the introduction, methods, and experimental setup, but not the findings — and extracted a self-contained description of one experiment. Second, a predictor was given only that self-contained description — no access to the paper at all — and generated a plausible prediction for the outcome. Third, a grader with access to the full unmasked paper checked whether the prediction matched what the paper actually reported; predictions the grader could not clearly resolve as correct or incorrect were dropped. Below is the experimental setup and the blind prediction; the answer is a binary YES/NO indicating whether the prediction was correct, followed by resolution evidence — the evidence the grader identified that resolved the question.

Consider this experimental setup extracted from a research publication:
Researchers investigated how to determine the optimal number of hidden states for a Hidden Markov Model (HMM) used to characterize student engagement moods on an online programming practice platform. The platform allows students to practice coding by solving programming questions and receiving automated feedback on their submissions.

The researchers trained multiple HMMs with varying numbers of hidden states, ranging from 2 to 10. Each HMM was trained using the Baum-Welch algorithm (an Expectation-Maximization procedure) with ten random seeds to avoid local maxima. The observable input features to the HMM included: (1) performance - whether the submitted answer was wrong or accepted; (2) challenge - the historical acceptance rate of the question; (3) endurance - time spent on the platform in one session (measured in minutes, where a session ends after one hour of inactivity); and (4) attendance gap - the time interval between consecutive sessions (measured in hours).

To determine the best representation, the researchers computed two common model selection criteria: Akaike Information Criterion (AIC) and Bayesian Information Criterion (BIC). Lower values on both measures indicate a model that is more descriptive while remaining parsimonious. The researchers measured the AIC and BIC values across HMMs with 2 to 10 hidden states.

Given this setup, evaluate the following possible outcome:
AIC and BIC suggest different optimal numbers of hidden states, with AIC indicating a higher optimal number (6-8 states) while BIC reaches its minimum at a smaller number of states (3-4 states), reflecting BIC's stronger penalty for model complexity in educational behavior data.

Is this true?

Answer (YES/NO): NO